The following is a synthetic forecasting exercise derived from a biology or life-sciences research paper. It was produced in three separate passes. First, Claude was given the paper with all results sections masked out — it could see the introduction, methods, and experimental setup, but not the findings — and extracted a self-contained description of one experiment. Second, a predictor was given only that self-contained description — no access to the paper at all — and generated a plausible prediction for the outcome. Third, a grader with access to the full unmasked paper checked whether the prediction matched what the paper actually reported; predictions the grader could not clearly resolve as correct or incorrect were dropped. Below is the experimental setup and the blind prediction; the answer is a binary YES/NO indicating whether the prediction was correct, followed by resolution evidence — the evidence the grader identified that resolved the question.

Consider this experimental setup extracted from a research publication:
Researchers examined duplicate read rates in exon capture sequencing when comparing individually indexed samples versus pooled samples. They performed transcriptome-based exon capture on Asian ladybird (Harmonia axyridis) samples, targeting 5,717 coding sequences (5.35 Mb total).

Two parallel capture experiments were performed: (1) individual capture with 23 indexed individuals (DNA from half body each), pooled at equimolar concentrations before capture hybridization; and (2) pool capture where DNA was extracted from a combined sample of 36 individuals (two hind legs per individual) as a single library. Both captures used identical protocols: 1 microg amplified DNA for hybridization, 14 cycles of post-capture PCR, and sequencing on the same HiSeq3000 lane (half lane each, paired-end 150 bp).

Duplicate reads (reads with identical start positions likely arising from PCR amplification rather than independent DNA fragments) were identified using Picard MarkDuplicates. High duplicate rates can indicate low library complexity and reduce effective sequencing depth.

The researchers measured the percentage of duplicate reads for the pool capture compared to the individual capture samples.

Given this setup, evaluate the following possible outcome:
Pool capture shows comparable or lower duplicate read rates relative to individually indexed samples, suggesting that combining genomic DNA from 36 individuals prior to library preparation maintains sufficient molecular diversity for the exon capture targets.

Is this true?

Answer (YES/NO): NO